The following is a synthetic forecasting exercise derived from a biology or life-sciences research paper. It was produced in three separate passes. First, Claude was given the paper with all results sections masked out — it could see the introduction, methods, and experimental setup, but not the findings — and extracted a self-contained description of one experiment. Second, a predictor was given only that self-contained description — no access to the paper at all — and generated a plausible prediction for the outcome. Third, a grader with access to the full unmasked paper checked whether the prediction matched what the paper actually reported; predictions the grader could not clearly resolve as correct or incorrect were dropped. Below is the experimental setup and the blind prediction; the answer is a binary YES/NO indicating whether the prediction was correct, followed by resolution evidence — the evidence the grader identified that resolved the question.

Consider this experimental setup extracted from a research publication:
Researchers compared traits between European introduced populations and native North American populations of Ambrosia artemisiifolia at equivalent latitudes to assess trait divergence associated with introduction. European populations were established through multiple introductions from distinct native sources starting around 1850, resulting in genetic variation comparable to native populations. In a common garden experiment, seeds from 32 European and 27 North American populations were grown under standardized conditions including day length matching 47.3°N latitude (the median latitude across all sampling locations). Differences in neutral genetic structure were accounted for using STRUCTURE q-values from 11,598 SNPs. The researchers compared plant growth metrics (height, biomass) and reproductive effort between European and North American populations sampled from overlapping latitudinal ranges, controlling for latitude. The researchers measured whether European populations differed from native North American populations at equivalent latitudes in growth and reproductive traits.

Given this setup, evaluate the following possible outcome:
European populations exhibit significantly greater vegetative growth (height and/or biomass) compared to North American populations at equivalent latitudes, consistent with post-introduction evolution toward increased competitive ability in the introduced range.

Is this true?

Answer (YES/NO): YES